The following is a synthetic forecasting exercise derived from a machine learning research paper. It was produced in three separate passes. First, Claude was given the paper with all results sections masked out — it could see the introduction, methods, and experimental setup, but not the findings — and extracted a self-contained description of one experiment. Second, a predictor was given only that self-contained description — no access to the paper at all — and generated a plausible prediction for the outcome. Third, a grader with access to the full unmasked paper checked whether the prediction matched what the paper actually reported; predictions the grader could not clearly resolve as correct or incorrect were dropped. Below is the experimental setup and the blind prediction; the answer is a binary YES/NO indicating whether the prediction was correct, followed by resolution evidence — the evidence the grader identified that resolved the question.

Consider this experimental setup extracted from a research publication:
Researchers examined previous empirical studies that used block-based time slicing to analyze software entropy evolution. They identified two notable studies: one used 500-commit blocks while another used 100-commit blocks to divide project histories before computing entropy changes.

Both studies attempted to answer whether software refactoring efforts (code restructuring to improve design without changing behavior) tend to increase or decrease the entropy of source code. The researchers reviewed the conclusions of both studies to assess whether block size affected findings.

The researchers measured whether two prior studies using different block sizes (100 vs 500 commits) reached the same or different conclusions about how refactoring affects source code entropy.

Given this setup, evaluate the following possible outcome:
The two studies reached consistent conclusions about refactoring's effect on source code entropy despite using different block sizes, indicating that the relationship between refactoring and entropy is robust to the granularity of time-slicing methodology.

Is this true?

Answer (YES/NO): NO